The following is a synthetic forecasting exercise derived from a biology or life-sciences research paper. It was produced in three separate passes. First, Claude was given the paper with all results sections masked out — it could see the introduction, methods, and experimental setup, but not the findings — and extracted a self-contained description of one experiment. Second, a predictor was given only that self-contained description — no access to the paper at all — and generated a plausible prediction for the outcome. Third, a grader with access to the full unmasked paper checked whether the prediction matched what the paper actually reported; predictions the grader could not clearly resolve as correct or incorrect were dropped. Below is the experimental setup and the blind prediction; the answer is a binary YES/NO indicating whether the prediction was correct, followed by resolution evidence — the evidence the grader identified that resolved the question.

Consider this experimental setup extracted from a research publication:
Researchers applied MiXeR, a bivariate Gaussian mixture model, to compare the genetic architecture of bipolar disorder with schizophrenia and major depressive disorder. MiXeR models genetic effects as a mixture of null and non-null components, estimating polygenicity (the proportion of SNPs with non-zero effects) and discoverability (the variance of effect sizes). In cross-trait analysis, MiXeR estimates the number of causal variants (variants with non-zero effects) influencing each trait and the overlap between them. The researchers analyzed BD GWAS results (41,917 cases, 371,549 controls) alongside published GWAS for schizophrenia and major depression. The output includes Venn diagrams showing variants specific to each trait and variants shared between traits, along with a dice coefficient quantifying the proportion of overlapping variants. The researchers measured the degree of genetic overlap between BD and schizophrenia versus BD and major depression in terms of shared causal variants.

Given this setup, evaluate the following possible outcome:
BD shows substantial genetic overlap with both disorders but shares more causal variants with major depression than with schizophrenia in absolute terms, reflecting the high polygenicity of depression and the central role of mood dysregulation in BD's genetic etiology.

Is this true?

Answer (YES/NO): YES